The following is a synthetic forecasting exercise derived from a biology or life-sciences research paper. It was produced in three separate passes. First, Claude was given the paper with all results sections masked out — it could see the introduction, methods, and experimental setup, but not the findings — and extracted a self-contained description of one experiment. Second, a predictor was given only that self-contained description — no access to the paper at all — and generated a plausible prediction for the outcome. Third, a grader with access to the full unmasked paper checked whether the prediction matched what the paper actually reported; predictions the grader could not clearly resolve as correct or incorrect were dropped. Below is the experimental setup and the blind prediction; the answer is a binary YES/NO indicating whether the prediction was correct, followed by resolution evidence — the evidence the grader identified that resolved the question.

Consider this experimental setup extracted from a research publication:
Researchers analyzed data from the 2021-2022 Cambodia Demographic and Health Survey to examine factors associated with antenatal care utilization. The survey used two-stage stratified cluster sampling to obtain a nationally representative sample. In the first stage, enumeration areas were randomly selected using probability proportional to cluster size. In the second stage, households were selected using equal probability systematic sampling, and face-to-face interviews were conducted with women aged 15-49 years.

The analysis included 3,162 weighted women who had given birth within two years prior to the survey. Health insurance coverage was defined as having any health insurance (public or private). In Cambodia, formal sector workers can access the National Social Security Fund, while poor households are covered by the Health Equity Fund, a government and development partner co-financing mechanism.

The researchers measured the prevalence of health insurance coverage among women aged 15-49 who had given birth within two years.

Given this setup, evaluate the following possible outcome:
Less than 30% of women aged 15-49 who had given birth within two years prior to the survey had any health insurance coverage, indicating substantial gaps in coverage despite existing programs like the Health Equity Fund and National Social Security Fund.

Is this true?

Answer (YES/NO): YES